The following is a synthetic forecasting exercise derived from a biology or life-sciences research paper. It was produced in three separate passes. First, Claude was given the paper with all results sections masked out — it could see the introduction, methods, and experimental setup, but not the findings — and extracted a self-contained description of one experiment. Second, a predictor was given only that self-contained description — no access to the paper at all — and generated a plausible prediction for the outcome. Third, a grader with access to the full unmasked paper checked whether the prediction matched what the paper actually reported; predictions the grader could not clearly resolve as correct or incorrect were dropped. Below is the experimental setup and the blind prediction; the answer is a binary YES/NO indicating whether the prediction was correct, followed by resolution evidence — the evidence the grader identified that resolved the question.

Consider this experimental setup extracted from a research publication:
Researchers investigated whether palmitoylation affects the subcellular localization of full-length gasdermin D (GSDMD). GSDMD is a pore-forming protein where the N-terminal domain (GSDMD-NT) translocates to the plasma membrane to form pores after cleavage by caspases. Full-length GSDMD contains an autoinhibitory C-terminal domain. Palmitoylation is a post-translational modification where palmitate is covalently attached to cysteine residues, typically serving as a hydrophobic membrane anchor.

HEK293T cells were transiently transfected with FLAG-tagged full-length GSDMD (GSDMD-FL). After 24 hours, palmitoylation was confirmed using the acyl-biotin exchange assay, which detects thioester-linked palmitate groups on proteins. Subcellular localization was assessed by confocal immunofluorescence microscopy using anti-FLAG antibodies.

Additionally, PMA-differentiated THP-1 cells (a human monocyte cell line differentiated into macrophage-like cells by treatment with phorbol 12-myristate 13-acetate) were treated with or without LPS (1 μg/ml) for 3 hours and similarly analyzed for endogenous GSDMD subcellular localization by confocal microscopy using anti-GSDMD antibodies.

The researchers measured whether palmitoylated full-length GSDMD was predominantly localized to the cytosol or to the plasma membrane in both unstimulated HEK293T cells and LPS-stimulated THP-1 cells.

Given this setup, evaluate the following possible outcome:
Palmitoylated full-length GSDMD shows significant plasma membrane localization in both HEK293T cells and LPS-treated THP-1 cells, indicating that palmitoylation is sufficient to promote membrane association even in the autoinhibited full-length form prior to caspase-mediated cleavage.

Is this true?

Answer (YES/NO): NO